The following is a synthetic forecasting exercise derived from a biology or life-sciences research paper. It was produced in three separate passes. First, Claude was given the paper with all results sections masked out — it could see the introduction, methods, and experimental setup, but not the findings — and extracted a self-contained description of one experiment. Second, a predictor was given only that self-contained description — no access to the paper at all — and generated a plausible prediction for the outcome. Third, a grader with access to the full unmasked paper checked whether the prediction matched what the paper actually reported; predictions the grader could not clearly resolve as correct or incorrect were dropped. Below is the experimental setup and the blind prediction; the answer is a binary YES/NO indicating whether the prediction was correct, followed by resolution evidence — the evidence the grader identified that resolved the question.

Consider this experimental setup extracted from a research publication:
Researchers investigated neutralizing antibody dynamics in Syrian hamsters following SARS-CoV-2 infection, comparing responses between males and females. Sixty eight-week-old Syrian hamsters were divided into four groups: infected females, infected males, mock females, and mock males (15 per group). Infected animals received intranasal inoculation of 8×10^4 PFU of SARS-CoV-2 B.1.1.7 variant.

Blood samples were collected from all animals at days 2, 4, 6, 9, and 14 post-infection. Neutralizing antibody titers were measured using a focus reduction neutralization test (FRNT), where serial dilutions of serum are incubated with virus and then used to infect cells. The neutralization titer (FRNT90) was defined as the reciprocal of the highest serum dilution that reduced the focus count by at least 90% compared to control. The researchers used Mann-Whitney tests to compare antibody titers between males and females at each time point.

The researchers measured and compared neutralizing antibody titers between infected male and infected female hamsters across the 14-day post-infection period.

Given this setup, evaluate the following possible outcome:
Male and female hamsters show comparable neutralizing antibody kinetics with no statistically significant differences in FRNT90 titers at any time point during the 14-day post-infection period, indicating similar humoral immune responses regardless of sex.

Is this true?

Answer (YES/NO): YES